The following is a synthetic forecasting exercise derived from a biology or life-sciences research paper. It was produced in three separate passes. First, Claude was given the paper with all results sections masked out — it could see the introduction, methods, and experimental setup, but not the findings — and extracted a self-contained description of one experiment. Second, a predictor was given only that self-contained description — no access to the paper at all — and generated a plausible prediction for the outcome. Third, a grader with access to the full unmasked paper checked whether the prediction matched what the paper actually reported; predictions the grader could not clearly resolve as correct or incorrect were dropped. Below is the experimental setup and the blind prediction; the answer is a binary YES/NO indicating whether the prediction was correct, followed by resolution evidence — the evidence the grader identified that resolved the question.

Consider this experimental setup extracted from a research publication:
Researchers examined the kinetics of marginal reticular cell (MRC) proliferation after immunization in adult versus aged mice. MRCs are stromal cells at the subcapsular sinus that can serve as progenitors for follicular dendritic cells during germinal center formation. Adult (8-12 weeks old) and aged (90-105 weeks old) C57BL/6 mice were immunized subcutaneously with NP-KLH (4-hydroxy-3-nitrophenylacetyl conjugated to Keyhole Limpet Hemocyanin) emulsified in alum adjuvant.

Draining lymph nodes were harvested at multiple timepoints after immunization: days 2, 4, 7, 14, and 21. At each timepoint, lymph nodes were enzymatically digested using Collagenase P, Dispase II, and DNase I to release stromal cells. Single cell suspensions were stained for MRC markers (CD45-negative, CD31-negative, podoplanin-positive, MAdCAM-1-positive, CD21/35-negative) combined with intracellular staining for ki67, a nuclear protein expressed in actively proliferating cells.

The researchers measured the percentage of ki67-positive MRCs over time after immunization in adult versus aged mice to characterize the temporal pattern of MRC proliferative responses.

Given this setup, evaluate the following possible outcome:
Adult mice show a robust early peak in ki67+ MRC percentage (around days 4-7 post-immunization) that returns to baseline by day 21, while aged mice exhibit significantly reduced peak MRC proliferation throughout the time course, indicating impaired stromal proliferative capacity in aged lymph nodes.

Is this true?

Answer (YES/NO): NO